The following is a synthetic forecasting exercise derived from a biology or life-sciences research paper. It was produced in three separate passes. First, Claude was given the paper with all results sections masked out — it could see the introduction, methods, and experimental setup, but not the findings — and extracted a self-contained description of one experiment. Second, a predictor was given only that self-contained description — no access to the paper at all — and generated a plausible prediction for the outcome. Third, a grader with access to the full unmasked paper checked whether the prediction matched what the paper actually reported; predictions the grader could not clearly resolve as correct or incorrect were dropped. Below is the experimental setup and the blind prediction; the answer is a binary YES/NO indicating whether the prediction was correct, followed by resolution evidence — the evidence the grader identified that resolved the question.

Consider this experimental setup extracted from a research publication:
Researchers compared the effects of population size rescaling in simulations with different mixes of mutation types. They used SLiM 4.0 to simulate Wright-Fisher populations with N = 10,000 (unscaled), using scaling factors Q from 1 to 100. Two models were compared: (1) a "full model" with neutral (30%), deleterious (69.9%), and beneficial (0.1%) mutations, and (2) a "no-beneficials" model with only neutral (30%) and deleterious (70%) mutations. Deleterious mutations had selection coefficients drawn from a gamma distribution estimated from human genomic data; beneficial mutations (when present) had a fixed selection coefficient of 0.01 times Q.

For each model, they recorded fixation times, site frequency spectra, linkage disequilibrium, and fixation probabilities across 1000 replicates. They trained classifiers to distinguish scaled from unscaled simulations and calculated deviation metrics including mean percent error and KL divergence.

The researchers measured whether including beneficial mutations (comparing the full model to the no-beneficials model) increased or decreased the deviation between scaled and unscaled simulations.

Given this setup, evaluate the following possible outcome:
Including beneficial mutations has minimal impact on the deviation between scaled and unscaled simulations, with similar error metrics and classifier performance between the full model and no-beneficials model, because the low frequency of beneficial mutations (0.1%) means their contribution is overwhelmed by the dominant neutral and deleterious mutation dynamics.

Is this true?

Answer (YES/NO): NO